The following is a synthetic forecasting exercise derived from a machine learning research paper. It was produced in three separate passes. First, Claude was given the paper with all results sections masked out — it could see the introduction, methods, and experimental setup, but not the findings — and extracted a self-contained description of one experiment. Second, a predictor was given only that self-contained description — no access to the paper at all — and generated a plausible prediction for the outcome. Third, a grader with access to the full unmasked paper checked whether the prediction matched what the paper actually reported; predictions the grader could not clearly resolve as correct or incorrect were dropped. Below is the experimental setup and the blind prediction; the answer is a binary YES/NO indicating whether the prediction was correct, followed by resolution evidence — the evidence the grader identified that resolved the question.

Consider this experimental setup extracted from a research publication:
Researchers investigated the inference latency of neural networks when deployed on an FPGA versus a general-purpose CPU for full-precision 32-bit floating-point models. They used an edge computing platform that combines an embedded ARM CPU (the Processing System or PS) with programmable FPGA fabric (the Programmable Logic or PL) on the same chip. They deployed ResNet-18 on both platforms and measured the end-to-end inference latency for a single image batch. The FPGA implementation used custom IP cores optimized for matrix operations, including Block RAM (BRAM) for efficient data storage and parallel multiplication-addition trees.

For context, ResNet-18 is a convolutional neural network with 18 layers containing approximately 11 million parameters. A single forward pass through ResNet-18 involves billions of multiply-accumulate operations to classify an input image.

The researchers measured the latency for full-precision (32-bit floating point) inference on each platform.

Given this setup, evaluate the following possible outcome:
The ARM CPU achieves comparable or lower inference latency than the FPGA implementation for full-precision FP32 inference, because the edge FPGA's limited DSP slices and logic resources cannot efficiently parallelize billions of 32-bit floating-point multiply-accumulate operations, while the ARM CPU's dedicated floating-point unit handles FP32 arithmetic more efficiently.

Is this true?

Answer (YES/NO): YES